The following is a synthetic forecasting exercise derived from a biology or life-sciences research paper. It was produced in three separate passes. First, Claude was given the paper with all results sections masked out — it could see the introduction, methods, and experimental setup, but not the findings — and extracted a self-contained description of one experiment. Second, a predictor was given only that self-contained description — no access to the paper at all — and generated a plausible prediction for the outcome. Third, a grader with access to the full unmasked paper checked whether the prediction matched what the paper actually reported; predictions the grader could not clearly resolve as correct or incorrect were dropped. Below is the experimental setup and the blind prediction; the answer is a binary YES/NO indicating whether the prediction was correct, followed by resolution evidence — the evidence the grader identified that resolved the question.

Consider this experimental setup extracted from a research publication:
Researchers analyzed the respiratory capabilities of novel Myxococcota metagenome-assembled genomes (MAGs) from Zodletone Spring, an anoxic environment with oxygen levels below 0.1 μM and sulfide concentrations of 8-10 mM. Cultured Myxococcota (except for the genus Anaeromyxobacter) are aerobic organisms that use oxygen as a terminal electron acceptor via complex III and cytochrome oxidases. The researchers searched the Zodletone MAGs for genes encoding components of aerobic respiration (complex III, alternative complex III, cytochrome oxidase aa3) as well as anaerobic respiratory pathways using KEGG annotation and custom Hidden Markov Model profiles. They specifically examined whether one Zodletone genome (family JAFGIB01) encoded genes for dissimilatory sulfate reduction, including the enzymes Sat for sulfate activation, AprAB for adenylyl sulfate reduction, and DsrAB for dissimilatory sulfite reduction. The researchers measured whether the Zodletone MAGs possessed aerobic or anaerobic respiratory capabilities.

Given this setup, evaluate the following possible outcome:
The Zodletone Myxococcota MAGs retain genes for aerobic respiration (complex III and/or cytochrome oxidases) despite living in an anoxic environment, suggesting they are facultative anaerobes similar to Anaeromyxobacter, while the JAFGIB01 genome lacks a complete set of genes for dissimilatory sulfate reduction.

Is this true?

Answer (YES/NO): NO